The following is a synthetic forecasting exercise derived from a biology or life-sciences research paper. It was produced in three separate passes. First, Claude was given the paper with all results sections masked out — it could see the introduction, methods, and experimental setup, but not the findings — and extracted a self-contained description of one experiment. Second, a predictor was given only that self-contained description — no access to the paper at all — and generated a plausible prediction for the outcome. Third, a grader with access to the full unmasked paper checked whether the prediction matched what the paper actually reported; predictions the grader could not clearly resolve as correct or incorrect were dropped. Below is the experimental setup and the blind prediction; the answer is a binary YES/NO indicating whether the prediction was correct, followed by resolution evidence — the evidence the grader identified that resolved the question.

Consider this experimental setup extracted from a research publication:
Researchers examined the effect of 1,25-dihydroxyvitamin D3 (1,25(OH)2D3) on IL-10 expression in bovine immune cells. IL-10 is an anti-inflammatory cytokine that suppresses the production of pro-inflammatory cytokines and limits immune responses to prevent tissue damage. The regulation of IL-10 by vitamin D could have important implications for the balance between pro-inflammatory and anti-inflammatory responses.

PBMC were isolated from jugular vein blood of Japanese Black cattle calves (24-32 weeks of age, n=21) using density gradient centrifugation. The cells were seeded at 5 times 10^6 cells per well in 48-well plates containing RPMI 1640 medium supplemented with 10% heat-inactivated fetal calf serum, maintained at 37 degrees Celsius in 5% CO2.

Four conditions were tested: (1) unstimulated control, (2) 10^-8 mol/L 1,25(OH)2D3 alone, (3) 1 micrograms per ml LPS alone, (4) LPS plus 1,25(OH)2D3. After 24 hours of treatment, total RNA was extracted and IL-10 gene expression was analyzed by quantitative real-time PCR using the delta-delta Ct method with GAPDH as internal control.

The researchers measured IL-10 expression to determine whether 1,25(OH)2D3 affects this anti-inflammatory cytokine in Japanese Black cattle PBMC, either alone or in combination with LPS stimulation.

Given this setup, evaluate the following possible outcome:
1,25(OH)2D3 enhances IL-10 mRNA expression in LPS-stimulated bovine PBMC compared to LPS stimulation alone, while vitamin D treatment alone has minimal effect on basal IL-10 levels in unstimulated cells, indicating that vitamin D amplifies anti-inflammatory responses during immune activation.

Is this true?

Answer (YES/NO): NO